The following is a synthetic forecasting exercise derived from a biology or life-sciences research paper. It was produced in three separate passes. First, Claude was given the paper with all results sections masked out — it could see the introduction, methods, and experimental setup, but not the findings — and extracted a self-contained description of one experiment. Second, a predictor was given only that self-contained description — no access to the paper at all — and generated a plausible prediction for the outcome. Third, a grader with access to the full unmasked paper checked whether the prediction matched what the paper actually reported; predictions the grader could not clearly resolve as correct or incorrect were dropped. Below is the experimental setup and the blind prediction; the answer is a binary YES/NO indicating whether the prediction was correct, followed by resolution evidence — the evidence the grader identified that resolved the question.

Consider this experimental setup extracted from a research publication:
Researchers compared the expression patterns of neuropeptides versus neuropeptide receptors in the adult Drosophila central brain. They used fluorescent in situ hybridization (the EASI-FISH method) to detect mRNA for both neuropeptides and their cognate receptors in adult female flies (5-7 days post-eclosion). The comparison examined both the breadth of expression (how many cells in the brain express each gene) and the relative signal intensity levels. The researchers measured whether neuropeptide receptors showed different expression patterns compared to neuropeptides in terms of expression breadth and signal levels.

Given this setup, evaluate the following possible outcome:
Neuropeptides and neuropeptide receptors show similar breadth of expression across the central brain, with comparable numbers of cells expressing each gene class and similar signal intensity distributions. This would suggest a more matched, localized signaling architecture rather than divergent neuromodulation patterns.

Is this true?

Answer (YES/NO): NO